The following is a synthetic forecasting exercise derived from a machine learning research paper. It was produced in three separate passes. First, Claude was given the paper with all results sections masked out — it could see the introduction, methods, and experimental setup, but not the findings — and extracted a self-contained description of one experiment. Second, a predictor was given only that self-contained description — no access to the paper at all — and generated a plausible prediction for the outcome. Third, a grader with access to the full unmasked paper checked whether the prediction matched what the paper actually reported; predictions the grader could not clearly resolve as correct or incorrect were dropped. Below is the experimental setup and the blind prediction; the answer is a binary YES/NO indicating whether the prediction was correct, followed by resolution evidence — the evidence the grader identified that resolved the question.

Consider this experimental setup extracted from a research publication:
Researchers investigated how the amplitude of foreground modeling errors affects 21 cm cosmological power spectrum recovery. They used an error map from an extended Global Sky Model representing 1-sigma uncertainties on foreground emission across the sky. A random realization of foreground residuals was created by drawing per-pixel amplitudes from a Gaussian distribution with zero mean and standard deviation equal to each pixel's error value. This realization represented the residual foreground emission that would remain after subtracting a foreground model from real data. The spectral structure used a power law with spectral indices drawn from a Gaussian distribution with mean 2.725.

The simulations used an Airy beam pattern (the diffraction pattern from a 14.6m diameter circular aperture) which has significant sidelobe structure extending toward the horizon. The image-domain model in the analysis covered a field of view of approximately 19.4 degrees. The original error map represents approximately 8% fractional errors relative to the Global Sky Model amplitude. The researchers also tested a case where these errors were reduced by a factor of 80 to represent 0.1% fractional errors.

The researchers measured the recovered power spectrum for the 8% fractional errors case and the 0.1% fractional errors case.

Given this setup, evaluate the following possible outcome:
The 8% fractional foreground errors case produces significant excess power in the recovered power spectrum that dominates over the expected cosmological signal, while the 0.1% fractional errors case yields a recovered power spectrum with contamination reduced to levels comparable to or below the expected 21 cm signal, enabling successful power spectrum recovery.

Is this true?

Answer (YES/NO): NO